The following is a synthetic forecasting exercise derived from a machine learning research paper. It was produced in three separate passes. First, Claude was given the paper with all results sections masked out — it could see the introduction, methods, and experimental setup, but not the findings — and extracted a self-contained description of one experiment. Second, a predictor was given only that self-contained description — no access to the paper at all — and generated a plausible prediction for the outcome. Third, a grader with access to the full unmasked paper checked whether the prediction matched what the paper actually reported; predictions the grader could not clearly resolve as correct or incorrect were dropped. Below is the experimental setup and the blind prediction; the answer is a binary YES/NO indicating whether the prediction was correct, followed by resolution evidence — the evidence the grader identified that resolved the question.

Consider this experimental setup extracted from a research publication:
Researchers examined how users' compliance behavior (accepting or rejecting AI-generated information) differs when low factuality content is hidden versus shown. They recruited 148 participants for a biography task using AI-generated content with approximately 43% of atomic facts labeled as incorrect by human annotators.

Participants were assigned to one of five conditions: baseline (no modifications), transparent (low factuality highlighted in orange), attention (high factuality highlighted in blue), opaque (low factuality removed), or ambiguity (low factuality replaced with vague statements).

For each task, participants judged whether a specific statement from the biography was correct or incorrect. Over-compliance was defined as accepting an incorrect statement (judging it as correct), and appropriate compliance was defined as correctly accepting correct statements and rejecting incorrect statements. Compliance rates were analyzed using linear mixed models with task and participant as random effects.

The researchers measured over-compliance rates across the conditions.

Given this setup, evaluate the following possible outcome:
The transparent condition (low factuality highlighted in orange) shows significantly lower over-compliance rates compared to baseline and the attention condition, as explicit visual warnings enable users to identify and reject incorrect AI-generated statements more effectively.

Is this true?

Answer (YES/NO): NO